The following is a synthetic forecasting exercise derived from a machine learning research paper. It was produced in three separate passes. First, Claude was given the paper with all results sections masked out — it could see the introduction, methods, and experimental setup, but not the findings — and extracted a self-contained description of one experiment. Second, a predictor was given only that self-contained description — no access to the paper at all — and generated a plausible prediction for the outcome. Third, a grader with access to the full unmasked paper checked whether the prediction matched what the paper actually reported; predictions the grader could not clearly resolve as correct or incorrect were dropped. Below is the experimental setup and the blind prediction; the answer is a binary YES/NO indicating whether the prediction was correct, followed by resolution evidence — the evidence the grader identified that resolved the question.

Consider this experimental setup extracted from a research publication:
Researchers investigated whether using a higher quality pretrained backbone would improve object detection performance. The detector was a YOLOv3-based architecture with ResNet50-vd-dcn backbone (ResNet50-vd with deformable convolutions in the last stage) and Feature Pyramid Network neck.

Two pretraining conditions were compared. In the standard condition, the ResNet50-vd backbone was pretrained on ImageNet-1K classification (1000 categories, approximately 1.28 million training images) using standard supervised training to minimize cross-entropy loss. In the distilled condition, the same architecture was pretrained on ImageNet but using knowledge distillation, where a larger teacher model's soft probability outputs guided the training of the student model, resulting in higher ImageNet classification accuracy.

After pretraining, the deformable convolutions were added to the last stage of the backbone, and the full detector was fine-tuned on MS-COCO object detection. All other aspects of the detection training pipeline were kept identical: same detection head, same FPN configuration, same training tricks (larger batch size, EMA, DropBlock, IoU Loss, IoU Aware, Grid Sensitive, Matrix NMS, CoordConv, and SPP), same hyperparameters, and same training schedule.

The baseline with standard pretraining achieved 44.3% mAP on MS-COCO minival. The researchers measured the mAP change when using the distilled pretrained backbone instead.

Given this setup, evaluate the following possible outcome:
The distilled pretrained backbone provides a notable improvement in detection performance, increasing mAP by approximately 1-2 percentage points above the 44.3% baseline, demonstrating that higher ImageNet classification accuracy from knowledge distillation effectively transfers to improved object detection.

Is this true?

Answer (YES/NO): NO